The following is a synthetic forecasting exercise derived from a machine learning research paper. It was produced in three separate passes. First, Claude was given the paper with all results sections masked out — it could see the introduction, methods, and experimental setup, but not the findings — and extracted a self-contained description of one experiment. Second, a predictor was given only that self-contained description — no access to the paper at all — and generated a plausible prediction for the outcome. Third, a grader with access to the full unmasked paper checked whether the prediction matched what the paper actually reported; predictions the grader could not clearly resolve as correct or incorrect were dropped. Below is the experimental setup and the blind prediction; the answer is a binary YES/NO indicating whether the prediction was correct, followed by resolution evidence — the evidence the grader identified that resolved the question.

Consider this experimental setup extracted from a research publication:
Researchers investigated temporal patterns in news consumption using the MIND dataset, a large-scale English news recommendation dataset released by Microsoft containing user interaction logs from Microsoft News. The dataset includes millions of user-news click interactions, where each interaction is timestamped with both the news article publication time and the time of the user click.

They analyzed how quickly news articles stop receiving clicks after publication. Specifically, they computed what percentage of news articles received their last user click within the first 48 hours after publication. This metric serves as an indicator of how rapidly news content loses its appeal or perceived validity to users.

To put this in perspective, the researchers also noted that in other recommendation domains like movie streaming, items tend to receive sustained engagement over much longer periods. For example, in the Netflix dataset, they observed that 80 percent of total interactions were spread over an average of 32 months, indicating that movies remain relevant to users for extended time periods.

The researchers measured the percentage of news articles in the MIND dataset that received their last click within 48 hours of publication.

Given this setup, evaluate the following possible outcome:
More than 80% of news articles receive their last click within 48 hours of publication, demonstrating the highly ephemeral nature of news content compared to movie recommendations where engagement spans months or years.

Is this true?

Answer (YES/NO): NO